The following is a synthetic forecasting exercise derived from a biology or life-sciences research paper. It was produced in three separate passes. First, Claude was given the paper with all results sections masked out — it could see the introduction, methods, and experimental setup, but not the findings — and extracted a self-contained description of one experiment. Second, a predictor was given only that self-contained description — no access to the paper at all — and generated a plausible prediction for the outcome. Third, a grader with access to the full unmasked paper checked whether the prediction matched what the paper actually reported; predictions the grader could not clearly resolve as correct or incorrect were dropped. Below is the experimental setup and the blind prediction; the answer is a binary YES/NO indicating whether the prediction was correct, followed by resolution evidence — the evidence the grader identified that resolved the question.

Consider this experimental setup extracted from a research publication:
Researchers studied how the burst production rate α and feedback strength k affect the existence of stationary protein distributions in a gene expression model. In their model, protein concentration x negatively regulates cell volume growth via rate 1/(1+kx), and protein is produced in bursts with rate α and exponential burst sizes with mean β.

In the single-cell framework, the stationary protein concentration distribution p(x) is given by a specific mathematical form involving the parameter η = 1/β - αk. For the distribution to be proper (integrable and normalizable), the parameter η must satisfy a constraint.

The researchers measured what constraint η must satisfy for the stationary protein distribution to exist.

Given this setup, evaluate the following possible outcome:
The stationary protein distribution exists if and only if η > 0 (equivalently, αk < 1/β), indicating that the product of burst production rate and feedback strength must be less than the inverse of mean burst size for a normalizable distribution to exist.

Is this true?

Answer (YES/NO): YES